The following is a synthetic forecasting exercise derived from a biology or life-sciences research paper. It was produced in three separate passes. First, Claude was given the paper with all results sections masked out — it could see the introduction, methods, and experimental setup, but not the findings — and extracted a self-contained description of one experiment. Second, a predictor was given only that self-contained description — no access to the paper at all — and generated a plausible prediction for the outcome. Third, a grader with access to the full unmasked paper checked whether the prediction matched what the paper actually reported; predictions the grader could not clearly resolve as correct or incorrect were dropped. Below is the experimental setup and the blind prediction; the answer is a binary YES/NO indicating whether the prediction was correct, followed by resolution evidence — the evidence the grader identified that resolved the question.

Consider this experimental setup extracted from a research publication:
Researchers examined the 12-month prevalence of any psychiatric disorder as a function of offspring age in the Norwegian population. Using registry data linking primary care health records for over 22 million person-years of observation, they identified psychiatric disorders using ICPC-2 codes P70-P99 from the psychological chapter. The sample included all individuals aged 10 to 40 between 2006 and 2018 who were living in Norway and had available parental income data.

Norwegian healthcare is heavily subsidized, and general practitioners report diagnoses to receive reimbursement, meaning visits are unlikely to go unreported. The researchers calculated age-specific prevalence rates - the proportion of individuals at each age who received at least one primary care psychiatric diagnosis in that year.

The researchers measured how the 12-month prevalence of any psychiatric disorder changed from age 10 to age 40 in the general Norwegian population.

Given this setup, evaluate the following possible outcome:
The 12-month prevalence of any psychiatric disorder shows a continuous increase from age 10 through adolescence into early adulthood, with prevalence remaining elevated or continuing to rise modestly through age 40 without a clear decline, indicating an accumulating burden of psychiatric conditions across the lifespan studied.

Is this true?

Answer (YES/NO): YES